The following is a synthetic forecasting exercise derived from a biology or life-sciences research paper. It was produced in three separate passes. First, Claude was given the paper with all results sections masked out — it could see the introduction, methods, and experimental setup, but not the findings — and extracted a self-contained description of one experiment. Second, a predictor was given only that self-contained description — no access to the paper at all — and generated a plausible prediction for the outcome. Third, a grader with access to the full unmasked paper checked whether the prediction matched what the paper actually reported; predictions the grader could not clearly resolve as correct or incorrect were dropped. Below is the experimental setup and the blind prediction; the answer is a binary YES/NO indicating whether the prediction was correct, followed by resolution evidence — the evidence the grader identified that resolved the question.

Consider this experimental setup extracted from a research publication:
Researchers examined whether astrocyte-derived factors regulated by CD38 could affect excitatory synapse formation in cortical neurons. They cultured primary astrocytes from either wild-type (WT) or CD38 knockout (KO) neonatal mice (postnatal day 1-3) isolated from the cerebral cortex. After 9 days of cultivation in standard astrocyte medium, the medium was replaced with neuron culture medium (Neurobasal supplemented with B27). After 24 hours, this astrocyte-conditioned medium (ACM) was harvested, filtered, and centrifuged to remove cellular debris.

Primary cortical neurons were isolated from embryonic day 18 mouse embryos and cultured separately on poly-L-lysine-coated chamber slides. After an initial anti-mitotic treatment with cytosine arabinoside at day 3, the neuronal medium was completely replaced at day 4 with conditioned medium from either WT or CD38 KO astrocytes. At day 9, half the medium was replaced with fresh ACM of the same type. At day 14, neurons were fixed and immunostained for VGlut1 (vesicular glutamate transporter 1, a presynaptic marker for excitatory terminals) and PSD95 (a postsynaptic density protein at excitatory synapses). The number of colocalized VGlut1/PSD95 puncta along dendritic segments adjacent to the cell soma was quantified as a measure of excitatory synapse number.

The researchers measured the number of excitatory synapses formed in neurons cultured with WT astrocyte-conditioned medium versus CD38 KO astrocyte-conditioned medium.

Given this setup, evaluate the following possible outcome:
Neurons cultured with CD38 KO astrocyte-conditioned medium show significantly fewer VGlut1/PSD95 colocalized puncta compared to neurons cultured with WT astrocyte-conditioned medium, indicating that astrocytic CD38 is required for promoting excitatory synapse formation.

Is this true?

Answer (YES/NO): YES